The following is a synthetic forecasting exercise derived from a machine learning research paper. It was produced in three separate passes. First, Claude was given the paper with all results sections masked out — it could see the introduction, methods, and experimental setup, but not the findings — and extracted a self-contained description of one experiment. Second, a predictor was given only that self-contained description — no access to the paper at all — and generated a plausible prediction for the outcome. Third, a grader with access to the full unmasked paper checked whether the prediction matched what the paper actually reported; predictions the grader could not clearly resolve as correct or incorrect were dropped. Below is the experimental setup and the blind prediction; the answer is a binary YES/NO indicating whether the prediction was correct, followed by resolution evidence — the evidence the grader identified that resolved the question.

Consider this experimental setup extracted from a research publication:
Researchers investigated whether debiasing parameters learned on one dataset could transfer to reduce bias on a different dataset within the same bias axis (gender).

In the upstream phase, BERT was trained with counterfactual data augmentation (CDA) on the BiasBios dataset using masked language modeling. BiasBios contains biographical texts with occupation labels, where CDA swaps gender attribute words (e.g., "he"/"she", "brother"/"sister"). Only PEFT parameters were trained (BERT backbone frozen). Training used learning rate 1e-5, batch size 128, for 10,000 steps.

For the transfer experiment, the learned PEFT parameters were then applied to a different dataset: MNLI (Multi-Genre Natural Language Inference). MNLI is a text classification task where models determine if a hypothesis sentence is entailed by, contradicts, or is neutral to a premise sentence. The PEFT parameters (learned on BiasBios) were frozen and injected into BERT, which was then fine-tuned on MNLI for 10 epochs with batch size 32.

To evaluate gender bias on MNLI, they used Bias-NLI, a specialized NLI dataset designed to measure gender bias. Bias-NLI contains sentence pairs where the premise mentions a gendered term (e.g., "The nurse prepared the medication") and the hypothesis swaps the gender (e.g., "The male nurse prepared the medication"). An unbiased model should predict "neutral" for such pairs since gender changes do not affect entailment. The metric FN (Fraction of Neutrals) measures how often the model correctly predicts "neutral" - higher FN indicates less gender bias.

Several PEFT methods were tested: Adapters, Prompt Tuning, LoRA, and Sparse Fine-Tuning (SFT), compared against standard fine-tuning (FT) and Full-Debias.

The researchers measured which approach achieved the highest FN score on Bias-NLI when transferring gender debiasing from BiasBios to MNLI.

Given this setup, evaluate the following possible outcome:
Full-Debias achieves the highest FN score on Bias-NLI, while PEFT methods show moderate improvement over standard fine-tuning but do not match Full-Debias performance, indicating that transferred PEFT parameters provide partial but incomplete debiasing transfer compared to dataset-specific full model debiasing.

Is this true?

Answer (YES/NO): NO